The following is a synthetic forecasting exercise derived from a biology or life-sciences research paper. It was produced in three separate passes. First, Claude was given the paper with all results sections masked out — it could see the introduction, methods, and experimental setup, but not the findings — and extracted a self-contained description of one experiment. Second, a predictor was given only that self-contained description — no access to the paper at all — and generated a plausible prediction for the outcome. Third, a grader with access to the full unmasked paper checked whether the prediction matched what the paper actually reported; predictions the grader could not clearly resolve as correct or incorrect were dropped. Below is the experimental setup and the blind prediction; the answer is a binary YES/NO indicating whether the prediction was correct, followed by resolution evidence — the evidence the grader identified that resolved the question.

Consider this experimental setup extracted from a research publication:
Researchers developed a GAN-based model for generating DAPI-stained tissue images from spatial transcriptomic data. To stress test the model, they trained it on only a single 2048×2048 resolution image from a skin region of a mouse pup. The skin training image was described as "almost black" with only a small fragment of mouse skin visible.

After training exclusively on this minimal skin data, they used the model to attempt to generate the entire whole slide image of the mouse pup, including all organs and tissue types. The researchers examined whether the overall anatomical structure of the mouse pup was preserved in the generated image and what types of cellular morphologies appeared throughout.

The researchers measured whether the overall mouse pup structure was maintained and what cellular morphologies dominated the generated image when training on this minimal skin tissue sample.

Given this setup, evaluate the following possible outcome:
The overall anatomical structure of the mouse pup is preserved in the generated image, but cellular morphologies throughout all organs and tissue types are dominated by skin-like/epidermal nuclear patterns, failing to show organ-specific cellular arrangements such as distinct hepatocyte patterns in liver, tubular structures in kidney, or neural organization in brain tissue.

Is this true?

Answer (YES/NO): YES